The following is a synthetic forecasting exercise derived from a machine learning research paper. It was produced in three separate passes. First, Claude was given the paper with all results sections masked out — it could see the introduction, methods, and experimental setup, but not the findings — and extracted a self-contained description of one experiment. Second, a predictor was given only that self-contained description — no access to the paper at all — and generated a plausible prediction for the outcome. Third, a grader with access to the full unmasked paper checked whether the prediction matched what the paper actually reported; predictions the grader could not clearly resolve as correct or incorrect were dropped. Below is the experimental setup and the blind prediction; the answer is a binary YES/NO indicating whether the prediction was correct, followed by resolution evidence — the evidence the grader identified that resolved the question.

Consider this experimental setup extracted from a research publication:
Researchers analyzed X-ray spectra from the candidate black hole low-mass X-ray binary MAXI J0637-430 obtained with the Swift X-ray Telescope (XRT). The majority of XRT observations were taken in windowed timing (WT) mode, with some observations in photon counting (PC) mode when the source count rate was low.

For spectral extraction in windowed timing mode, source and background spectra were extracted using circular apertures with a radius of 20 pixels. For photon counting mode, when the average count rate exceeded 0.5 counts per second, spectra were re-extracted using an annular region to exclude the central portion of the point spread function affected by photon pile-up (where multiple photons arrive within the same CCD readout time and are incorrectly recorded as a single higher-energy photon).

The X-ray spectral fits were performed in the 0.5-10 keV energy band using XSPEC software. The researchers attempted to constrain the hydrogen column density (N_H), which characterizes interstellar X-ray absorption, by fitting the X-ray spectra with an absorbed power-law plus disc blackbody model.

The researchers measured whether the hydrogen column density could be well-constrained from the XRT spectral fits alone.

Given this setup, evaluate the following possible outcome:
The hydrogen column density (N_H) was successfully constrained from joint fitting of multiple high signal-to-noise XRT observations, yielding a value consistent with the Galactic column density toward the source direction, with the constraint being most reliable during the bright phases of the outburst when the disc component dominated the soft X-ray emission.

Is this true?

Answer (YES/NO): NO